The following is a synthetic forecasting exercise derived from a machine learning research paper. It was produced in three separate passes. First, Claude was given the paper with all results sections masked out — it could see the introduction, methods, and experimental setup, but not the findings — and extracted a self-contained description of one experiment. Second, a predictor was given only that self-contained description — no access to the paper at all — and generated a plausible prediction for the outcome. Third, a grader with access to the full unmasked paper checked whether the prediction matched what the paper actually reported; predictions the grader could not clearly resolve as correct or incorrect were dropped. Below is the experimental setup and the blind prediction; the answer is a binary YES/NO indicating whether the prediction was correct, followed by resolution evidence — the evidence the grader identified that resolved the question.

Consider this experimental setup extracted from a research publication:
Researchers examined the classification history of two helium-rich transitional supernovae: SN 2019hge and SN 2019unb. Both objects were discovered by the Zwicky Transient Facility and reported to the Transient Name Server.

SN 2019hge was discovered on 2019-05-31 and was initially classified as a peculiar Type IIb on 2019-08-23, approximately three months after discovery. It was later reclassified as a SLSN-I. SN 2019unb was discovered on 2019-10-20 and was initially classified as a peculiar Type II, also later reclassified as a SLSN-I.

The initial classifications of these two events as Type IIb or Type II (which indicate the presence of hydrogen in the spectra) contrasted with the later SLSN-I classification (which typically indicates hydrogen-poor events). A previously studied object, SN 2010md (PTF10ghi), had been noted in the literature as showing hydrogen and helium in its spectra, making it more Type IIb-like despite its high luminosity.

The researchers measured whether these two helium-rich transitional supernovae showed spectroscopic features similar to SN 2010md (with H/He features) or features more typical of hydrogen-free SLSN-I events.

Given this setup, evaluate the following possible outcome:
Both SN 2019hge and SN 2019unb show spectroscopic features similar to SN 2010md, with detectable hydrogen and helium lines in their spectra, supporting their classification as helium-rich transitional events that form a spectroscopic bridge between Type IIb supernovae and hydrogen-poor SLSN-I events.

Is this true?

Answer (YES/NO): NO